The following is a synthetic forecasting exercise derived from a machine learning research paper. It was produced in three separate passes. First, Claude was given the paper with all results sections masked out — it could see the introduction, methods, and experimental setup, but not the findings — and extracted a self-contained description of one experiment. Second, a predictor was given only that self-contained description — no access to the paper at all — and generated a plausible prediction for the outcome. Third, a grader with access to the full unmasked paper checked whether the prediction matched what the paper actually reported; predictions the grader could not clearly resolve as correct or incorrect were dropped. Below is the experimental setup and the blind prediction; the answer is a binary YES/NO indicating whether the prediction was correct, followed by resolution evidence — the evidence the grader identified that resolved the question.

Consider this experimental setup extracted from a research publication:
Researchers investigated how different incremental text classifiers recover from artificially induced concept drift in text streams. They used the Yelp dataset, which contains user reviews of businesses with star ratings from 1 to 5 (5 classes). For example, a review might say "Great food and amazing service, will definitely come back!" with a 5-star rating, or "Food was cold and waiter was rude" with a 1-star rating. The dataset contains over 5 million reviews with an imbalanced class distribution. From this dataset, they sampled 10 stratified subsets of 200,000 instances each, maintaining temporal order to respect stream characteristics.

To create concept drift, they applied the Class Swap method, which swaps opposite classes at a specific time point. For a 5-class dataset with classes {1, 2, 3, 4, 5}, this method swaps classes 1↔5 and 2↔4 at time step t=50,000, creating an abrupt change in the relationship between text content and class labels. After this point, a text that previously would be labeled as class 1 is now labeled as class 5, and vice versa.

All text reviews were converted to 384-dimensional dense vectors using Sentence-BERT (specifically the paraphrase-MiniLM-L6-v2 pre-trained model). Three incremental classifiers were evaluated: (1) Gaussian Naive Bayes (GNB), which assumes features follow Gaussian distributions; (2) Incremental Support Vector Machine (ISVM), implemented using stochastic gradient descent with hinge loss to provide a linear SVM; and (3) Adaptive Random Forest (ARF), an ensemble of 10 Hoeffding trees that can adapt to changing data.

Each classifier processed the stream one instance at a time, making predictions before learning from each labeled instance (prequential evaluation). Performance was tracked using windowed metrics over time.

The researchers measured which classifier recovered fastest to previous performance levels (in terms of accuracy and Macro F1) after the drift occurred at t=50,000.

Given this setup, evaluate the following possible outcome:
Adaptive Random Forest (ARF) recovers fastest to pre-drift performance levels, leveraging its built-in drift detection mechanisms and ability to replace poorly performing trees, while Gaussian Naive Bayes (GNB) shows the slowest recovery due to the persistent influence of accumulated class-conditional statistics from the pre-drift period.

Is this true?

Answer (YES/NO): NO